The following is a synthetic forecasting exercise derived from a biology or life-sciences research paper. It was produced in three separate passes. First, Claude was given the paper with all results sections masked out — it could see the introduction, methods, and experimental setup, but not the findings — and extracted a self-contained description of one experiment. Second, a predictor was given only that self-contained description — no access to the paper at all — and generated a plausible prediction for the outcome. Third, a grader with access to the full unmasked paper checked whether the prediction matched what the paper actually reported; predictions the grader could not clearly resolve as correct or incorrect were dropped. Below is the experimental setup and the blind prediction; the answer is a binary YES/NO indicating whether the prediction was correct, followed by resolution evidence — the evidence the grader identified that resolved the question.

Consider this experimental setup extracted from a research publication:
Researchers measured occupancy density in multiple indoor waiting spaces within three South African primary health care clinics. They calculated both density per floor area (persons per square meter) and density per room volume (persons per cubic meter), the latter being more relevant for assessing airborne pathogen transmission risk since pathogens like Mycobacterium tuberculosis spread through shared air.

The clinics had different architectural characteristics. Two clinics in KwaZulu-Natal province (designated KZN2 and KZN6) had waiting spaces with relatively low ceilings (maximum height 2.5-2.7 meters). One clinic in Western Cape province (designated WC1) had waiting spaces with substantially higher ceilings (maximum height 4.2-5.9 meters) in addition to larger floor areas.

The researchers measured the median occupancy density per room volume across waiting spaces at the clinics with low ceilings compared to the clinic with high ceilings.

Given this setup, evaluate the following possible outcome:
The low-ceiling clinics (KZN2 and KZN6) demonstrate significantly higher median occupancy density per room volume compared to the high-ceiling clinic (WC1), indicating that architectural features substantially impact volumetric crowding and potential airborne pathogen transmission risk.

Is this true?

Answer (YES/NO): YES